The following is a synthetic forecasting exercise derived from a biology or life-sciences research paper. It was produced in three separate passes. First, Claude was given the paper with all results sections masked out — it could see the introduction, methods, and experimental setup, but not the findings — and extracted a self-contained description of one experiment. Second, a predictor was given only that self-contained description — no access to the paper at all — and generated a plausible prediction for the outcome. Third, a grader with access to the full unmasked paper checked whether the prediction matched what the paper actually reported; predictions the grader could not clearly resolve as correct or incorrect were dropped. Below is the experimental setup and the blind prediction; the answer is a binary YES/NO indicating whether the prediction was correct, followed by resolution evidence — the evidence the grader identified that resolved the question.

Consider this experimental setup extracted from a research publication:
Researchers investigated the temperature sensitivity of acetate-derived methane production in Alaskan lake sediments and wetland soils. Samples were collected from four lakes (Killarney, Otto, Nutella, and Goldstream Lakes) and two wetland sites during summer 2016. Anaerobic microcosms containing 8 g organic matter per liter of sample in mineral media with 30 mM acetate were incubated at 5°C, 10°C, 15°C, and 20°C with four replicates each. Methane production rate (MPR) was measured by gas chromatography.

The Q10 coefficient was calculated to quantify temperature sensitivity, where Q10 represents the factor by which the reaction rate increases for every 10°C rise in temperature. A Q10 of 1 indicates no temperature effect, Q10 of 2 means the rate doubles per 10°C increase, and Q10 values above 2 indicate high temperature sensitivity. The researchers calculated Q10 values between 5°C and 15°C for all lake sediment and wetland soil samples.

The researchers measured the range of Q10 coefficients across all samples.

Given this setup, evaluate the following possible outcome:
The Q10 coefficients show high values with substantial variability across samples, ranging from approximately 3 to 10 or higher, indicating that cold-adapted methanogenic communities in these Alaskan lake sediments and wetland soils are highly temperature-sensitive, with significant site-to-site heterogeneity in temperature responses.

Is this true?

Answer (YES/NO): NO